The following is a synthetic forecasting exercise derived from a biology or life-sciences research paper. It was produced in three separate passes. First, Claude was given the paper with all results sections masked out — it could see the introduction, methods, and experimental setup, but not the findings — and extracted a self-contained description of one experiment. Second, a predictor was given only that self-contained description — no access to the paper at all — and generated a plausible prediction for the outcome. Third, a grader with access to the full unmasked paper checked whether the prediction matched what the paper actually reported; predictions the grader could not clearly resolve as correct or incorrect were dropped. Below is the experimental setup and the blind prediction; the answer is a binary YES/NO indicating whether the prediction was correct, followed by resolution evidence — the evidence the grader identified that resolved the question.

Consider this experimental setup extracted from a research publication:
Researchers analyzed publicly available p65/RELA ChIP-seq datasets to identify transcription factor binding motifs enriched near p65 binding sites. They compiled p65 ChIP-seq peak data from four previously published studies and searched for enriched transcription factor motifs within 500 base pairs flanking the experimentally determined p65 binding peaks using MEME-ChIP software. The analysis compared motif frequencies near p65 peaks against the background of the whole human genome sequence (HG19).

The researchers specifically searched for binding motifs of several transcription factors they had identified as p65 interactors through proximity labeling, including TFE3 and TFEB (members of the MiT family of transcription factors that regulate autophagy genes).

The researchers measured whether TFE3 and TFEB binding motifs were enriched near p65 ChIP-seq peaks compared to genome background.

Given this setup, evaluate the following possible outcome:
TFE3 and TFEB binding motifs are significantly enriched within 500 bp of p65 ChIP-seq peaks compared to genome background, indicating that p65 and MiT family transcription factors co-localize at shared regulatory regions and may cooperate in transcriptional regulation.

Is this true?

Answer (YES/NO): NO